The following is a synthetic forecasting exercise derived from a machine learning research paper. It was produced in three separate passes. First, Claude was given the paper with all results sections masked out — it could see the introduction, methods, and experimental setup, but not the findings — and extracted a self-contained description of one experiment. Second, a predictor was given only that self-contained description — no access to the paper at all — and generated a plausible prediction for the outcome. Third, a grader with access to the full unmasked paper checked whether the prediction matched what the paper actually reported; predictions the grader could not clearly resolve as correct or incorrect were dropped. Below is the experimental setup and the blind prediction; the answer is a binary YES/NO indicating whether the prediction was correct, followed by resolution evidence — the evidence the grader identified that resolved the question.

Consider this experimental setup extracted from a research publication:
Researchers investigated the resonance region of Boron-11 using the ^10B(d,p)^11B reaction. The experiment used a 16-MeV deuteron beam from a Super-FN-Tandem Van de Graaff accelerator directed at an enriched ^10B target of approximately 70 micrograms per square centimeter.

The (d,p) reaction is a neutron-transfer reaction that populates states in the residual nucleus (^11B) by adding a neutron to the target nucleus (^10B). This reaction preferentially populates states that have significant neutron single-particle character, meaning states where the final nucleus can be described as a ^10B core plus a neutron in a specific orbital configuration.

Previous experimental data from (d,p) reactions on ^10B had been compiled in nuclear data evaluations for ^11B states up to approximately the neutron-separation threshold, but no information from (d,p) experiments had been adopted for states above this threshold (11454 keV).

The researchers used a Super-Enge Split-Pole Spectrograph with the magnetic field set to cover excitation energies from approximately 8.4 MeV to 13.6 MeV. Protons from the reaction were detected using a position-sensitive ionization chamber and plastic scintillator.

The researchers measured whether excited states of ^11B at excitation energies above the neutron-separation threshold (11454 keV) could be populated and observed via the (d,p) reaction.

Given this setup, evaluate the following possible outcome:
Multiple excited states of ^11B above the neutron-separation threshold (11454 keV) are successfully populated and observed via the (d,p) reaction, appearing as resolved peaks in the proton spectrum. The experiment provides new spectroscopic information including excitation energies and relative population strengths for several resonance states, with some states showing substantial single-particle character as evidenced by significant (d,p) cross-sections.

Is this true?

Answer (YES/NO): NO